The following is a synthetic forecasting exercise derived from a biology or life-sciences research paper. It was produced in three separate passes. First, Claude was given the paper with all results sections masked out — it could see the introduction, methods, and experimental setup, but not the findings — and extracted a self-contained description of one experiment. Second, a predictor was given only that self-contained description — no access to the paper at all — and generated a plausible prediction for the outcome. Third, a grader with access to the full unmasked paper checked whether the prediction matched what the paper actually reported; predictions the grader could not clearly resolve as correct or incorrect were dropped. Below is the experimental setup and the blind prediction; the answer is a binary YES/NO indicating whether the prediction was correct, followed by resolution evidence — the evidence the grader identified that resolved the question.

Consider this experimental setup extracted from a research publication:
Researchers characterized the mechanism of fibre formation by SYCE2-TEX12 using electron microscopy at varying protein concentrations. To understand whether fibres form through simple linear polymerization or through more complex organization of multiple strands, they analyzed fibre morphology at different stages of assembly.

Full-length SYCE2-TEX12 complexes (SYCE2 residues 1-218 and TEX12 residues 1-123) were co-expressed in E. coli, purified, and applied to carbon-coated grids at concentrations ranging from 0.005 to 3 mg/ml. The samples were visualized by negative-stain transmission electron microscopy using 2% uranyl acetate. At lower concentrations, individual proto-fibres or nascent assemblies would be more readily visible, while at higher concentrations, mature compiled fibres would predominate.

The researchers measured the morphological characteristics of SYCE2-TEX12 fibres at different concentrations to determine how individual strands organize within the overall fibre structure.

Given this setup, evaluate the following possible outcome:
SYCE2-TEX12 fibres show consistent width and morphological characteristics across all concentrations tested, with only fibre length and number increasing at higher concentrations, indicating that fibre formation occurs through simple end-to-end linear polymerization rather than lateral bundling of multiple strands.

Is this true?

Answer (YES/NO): NO